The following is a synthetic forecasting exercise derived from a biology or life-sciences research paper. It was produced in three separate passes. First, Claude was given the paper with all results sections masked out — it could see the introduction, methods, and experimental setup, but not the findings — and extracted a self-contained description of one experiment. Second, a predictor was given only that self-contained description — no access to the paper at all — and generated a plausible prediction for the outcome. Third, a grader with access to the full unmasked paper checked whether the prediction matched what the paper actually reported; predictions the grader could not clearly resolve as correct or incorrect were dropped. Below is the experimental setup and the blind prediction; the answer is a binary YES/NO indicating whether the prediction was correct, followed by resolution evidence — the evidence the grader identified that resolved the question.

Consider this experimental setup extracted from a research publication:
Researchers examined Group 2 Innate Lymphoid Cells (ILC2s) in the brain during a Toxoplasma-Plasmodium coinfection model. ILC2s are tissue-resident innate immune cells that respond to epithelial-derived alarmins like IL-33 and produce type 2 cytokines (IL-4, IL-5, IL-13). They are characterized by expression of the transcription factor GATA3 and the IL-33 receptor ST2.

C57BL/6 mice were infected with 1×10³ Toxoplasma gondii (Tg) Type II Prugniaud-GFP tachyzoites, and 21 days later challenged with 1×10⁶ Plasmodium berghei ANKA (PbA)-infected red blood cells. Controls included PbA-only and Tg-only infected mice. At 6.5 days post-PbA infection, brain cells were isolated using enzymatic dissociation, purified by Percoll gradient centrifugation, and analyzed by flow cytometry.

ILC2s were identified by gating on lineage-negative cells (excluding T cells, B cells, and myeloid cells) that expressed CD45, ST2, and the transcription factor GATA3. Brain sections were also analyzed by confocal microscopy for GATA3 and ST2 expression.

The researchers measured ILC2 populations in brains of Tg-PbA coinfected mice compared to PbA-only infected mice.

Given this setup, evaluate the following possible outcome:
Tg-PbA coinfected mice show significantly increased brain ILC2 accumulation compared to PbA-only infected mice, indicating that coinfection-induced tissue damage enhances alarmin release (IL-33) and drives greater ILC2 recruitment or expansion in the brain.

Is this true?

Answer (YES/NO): YES